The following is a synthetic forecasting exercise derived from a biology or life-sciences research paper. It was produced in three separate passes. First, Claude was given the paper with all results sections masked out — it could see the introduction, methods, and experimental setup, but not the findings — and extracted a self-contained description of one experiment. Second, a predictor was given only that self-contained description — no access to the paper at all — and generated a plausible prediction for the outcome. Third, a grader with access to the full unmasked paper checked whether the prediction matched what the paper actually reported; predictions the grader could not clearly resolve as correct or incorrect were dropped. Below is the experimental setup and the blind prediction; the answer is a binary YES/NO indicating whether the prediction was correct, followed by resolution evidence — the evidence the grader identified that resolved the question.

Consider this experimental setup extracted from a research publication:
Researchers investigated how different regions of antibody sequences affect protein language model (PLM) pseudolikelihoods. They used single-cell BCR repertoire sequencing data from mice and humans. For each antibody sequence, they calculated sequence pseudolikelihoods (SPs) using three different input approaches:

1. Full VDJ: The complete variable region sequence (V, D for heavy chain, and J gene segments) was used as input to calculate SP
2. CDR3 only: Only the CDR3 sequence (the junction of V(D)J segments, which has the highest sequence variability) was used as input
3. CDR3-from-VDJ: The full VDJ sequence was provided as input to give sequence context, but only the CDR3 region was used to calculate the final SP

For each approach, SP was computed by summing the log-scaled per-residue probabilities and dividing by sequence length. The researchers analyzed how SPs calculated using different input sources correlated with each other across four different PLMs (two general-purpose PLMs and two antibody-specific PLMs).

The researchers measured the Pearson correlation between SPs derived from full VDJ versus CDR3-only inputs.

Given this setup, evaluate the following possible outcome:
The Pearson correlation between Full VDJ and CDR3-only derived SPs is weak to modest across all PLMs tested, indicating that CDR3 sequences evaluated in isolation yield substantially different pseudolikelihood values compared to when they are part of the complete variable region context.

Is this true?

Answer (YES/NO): NO